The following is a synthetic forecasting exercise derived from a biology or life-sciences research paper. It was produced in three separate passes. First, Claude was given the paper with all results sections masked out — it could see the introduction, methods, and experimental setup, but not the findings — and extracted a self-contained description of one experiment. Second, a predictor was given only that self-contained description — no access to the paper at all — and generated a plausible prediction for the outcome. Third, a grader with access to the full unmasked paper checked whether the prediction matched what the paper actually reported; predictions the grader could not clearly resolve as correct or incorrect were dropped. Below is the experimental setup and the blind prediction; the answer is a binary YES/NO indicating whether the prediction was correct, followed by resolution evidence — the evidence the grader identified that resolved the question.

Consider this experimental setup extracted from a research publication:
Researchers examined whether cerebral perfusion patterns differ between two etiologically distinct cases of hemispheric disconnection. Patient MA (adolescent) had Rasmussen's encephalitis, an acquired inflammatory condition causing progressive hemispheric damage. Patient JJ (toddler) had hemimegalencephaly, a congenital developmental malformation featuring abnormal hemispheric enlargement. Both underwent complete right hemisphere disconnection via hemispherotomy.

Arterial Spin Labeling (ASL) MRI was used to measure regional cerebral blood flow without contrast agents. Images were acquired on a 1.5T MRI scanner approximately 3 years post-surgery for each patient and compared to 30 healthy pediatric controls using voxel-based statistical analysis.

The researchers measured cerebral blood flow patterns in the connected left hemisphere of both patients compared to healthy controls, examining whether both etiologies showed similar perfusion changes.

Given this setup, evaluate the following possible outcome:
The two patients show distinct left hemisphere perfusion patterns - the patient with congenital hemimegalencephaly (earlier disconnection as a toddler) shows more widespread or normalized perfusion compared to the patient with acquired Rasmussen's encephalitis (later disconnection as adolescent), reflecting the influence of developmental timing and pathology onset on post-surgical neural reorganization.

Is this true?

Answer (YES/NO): NO